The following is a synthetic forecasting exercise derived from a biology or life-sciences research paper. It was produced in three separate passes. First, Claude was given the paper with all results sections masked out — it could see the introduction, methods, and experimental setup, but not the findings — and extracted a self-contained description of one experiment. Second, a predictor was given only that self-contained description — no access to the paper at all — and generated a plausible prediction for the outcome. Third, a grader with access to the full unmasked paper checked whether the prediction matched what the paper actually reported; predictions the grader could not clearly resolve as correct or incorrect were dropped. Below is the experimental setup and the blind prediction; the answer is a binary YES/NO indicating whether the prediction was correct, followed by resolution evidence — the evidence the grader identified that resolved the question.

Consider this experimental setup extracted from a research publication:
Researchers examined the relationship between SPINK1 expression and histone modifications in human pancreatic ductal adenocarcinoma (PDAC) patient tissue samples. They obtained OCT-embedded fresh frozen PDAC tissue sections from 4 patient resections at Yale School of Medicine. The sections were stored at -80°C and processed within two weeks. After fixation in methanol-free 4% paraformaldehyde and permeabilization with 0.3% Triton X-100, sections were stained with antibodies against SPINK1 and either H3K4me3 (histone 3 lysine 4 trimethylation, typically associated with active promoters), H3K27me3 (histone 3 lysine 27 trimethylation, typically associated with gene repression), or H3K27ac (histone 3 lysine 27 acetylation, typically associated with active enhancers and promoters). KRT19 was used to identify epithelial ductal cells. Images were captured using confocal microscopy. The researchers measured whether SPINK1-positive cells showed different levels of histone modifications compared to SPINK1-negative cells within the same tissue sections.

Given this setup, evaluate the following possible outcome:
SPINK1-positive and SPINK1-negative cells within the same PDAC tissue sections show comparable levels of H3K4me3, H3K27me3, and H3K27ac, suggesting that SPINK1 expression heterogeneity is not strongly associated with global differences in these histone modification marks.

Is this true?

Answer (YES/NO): NO